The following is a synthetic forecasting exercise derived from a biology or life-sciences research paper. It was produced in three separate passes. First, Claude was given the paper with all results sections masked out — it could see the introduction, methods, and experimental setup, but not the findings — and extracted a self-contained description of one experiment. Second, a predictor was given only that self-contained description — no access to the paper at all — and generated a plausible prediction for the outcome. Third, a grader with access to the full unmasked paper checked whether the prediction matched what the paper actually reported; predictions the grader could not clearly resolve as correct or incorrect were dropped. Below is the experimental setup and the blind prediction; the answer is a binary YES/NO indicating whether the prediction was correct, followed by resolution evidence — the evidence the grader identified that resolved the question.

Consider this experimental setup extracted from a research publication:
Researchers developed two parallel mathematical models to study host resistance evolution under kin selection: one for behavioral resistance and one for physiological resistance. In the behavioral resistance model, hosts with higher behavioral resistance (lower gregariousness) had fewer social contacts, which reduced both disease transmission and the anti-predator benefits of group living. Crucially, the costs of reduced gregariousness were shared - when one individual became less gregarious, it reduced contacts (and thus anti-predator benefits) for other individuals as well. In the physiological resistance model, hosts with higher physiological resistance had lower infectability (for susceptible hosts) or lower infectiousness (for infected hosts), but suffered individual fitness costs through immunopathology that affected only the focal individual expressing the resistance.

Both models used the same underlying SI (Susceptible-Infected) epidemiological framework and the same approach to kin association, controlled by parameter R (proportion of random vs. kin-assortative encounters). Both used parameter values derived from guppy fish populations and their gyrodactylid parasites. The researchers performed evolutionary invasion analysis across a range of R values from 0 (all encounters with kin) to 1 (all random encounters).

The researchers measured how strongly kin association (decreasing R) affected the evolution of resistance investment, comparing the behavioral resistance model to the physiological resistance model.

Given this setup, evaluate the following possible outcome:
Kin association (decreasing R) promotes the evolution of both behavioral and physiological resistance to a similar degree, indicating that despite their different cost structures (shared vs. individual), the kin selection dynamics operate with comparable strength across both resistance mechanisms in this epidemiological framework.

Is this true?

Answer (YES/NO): NO